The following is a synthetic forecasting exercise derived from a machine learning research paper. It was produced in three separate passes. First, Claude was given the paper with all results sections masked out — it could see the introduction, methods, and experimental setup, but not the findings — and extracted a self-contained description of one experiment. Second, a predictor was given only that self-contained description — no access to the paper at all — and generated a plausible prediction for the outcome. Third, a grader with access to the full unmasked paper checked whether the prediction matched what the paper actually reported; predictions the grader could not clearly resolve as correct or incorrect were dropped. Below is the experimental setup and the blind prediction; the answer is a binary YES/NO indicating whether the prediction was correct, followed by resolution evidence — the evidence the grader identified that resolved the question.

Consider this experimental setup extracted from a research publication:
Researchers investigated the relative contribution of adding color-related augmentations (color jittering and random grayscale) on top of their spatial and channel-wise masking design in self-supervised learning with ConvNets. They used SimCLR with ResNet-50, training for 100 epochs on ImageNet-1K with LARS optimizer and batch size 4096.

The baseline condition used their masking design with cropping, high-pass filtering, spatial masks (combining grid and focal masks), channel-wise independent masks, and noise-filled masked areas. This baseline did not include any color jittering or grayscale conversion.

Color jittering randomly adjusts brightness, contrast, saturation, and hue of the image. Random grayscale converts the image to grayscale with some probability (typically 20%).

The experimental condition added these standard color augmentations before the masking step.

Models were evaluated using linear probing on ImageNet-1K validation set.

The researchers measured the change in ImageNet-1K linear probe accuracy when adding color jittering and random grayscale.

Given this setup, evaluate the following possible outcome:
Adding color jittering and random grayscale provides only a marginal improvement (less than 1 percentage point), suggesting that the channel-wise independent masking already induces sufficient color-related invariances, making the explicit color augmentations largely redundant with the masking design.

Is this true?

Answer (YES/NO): NO